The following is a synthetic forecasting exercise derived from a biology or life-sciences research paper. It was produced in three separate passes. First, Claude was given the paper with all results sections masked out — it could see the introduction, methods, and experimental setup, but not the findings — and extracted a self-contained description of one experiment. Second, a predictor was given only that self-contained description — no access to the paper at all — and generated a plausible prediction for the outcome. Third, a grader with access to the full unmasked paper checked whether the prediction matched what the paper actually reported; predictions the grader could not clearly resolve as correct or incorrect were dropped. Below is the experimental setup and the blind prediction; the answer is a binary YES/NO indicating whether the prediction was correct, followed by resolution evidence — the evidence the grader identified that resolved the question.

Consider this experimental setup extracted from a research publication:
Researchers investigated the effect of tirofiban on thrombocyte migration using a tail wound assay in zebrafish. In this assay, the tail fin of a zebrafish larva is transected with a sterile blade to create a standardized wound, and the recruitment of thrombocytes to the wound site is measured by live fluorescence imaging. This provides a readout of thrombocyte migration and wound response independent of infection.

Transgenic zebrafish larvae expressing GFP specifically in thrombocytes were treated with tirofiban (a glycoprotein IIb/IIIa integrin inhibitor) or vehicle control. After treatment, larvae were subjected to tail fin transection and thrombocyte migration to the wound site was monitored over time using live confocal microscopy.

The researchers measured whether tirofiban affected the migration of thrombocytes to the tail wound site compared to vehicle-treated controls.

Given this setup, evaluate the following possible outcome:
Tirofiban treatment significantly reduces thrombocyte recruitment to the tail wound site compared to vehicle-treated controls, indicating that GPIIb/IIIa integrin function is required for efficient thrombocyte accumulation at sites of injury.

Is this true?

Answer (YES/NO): YES